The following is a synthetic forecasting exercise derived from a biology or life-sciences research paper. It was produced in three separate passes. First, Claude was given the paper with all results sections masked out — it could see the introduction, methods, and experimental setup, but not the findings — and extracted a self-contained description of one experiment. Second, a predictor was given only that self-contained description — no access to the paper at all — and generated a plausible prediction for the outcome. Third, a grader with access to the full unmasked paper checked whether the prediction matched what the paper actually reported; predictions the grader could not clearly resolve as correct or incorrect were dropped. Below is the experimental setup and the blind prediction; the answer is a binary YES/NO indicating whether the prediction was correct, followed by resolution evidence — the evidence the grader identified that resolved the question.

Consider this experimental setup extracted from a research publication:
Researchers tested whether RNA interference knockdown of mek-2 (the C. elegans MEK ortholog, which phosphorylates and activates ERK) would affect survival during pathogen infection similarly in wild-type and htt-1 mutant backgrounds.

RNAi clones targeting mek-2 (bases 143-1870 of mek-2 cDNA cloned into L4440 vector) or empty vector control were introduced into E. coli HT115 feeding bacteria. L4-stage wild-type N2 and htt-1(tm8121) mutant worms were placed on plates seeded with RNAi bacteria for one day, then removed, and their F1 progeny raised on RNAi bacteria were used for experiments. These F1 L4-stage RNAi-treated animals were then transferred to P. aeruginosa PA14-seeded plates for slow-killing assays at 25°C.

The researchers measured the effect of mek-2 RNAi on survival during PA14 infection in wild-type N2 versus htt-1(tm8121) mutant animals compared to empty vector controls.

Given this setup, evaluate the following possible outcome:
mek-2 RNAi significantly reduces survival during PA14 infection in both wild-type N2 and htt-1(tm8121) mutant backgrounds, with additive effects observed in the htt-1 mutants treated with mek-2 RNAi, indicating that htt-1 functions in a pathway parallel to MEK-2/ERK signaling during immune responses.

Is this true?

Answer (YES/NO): NO